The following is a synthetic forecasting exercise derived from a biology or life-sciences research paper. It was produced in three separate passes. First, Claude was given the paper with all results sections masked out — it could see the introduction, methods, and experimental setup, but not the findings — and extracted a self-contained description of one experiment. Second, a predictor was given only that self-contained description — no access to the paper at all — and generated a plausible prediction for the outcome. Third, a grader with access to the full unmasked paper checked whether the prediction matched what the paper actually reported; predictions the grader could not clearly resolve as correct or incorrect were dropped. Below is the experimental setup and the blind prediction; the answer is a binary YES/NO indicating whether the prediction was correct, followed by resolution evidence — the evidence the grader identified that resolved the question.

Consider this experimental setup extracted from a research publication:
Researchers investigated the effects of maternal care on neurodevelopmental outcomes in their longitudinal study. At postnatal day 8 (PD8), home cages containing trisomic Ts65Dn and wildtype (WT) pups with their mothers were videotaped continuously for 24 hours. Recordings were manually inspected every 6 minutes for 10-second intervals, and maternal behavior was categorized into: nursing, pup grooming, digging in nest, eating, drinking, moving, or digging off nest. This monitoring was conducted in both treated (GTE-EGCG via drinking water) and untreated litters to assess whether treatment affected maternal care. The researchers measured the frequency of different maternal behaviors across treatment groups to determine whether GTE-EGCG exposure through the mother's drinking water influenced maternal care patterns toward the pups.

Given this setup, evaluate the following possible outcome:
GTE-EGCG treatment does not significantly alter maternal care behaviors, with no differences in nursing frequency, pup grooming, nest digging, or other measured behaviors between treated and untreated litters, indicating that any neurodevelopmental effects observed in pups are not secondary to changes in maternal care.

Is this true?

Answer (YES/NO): YES